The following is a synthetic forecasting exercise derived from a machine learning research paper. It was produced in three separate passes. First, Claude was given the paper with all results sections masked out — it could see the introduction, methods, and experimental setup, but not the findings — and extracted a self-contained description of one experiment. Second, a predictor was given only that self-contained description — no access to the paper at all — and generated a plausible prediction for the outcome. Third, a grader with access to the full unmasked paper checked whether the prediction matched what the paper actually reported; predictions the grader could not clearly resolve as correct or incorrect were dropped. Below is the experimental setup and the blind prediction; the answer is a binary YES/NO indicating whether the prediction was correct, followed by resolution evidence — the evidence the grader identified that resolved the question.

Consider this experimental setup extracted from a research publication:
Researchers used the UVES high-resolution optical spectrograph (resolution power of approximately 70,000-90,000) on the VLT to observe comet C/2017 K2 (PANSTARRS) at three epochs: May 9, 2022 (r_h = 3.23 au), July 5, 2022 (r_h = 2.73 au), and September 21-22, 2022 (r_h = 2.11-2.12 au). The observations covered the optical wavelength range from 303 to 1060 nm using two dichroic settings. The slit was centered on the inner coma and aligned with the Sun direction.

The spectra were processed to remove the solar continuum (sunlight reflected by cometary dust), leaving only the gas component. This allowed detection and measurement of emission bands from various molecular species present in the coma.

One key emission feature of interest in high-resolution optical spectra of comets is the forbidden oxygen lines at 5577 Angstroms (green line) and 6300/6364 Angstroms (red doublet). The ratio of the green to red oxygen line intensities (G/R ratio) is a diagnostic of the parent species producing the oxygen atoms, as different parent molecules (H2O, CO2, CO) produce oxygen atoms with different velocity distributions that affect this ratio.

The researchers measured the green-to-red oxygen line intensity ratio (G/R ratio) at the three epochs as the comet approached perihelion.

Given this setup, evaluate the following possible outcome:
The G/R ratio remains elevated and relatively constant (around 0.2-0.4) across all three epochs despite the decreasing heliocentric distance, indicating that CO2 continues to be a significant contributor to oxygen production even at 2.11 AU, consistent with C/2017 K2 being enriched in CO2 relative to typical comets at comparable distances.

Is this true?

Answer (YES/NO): NO